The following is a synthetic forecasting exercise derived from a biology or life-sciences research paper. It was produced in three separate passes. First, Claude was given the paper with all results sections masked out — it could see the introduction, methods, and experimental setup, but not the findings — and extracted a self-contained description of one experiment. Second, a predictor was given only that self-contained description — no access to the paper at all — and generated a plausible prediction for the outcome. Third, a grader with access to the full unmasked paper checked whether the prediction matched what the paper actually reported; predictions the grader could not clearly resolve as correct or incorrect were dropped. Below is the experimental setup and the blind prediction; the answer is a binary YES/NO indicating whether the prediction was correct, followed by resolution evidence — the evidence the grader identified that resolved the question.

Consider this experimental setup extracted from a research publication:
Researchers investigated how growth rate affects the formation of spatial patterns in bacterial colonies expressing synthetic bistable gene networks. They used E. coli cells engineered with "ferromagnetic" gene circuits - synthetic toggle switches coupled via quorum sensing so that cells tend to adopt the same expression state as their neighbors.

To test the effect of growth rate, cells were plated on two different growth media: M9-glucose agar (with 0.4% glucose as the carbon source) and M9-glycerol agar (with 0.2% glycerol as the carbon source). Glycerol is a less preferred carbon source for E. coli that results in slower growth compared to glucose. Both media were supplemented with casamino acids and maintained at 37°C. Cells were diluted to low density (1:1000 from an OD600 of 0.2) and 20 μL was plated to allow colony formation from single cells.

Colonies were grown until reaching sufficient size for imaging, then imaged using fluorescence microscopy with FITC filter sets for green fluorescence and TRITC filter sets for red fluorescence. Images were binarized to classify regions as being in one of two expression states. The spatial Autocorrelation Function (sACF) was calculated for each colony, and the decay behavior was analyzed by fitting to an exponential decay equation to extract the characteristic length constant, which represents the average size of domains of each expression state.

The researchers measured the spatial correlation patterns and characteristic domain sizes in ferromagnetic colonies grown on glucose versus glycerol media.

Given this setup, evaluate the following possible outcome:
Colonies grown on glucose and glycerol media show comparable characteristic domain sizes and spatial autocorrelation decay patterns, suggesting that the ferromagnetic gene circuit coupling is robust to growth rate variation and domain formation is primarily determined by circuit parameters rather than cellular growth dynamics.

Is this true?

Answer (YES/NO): YES